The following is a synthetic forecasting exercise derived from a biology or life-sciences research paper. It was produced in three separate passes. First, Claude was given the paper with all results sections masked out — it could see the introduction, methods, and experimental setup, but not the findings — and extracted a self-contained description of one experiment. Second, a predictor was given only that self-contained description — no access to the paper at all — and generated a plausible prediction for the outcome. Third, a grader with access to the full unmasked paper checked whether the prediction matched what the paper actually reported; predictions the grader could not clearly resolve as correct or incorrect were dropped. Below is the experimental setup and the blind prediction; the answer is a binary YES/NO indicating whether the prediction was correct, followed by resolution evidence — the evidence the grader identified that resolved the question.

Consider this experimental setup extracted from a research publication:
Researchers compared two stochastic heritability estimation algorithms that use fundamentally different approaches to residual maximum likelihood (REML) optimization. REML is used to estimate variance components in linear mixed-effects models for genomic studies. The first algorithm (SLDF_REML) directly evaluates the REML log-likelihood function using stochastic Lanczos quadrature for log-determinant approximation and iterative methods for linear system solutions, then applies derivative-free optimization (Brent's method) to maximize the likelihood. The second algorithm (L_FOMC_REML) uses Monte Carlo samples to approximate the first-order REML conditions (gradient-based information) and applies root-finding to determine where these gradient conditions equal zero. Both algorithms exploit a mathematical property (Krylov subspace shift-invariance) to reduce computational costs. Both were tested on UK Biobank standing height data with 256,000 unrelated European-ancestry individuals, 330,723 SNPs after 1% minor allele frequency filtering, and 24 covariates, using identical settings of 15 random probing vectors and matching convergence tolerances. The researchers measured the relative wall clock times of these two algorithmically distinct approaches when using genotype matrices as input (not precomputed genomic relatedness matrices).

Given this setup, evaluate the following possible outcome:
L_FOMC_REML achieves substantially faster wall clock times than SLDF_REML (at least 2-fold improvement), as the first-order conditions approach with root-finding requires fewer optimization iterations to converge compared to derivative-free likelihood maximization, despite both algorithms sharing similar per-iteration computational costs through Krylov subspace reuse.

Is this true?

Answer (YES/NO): NO